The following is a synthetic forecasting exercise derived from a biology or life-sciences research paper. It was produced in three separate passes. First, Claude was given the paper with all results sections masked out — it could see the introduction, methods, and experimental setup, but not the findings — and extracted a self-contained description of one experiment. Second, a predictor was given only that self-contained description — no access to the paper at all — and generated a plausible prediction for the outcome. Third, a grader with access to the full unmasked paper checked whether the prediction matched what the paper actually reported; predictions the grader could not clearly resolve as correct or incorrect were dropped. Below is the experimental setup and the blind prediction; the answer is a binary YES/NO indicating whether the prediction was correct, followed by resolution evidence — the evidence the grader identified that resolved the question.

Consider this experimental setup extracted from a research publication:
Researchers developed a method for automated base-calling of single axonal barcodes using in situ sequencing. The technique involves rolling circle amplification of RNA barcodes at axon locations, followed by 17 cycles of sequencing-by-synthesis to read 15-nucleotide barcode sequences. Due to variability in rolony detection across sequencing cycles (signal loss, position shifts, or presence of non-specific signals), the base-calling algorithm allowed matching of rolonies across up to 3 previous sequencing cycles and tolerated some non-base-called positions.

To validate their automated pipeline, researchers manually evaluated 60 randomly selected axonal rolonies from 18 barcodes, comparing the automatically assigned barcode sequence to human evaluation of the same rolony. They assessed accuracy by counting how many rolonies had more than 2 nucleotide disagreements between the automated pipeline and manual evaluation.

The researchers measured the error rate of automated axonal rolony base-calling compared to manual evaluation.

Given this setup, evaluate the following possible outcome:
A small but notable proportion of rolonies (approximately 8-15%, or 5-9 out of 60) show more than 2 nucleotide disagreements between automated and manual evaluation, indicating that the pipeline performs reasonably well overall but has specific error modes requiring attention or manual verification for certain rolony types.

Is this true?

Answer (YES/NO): NO